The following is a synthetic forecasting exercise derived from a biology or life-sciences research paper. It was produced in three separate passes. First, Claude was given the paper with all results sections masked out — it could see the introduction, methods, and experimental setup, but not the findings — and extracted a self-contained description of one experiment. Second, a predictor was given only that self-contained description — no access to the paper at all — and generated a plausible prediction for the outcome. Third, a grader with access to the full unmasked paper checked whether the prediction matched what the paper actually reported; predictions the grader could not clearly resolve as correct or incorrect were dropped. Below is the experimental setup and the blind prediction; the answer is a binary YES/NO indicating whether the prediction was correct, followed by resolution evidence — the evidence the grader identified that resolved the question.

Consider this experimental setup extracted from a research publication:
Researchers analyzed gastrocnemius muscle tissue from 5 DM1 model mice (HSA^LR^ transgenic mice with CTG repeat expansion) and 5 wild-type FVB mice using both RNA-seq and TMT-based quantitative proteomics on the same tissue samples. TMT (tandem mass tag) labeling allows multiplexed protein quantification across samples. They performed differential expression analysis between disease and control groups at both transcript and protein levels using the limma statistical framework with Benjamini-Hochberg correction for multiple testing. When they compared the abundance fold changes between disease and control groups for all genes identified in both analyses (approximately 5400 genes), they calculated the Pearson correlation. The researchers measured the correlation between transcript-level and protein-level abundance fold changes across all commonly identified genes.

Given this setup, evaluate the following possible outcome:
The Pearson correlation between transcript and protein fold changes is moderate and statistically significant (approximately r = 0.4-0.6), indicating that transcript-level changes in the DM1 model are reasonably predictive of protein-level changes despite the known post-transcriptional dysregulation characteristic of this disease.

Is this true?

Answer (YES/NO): NO